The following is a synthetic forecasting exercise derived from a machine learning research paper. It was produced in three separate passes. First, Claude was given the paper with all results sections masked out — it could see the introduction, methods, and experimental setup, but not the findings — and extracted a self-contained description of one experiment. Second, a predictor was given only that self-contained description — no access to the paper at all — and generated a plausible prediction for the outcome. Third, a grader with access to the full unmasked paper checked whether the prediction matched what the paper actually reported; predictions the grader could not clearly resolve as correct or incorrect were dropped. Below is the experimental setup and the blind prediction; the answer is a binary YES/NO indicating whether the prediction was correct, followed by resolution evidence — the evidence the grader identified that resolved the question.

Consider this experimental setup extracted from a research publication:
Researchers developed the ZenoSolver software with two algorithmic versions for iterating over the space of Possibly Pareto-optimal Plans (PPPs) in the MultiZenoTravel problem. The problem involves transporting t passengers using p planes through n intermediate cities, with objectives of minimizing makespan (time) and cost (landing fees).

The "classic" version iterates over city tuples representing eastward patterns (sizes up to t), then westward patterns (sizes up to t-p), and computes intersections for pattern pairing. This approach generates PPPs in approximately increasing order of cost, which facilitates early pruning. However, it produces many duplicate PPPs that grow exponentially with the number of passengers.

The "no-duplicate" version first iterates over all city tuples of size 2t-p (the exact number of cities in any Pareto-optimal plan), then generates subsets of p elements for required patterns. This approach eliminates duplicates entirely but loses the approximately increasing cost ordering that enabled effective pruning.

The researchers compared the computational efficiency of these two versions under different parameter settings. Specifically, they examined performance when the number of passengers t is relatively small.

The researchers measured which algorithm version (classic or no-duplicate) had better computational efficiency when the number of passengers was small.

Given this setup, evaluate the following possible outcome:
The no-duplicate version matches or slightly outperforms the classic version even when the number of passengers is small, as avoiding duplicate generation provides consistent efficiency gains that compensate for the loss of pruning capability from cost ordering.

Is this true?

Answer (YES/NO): NO